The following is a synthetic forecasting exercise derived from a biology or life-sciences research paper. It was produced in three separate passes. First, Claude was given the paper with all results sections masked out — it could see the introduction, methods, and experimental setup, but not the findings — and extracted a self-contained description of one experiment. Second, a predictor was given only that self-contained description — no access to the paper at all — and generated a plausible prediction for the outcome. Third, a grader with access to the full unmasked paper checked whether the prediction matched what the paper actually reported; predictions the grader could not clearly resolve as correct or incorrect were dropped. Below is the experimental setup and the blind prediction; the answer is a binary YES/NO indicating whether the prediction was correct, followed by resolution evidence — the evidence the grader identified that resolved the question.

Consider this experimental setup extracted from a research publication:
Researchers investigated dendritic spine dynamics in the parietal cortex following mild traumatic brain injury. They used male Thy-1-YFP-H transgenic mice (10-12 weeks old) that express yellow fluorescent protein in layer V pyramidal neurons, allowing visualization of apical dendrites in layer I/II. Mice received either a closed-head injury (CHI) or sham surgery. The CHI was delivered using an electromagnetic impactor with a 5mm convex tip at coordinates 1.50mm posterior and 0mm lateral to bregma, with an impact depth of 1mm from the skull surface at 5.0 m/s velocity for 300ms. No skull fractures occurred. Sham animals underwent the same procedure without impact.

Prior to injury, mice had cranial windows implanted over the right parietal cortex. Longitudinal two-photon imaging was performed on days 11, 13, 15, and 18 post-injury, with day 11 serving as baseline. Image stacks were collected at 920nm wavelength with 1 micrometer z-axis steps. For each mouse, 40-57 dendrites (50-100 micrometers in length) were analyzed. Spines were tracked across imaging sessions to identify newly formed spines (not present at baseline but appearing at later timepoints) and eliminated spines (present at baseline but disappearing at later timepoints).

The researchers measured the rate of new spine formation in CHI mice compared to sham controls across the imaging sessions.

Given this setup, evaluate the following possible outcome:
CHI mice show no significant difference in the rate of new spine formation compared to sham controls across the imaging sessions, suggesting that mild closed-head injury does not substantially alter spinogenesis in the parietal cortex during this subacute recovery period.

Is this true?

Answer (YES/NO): NO